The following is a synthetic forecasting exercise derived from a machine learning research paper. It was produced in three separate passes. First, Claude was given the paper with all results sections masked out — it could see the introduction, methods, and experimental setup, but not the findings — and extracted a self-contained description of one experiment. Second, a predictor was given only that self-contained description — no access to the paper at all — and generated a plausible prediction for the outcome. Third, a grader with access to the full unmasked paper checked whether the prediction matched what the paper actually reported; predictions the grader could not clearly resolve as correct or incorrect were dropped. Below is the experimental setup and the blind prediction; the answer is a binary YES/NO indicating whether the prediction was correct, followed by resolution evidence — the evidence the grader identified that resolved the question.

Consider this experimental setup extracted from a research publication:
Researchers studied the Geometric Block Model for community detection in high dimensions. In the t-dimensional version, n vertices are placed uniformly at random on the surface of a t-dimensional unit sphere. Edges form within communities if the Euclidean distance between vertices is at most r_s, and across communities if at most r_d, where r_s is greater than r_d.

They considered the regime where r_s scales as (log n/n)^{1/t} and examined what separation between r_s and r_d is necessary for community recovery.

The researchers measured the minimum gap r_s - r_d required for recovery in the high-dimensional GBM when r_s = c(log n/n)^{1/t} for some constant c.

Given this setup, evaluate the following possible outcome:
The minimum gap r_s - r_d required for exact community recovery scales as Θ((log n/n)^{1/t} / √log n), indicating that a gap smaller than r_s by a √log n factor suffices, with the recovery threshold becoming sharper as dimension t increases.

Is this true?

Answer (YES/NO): NO